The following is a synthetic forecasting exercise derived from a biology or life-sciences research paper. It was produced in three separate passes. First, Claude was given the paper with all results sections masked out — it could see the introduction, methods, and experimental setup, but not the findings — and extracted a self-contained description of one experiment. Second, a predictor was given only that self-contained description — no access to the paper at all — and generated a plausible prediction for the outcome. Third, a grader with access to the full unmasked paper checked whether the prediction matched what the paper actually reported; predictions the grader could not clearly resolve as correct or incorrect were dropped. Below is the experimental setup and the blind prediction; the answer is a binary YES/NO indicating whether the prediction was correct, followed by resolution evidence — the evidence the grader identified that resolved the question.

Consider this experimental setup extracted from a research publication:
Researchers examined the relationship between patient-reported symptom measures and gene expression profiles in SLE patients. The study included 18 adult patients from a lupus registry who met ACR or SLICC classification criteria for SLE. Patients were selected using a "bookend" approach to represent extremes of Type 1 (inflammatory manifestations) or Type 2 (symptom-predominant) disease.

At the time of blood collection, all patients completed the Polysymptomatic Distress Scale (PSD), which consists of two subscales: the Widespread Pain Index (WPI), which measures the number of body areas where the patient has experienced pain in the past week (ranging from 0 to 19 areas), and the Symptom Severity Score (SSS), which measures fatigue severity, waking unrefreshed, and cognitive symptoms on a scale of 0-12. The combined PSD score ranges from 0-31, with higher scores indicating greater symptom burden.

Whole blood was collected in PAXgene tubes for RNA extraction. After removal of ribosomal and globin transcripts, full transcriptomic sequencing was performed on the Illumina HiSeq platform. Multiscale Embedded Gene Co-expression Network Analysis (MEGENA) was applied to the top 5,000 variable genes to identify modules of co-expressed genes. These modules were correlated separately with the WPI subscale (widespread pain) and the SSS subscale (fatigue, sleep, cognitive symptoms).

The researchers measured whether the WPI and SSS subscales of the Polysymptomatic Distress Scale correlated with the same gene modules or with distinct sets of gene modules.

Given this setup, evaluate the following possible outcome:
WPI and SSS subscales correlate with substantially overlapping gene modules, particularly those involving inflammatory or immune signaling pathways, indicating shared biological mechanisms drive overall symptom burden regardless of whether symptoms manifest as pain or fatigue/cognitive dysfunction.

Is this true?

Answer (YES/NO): NO